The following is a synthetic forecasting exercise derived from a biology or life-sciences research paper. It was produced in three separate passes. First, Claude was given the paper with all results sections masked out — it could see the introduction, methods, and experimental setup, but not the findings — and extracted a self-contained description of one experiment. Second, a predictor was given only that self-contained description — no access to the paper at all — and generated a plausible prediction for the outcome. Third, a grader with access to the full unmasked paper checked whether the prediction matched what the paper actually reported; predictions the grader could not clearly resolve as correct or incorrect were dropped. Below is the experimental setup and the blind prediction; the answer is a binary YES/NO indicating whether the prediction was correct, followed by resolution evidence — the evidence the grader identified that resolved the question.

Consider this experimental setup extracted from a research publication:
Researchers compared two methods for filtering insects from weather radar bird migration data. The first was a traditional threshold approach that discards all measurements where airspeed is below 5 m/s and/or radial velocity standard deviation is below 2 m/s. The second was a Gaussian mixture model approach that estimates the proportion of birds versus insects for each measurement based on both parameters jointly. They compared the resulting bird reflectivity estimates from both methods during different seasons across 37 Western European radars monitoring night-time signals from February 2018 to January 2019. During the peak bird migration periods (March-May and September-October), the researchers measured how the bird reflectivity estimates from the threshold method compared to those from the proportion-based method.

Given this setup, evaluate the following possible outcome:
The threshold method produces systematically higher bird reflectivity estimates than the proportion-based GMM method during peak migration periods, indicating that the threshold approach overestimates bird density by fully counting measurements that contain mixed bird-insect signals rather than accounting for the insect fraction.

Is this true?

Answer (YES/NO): NO